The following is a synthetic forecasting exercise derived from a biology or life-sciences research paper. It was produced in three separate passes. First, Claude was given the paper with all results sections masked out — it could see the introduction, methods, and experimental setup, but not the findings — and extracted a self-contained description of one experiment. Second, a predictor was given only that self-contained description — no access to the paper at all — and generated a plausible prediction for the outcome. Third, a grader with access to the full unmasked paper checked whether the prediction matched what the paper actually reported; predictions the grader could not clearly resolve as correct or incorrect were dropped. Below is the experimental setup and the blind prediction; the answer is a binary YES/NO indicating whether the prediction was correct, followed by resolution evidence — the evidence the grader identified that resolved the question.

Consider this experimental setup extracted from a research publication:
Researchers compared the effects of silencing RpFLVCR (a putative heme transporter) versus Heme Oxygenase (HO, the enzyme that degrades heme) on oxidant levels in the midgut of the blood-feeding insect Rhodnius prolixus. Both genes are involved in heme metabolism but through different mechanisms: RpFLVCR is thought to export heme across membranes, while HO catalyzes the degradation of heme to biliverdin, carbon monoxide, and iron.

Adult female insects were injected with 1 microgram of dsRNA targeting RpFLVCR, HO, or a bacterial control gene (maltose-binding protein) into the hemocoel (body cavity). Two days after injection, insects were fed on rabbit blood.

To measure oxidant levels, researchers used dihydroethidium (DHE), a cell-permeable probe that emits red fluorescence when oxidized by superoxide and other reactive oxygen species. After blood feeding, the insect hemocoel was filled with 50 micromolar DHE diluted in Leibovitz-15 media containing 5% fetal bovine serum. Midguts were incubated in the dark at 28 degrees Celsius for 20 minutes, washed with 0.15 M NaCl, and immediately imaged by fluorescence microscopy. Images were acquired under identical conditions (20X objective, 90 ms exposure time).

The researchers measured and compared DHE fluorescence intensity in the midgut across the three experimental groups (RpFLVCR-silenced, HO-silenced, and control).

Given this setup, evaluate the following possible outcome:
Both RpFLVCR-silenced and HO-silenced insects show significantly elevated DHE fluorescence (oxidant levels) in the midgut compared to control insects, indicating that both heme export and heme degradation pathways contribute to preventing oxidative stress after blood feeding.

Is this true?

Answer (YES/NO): NO